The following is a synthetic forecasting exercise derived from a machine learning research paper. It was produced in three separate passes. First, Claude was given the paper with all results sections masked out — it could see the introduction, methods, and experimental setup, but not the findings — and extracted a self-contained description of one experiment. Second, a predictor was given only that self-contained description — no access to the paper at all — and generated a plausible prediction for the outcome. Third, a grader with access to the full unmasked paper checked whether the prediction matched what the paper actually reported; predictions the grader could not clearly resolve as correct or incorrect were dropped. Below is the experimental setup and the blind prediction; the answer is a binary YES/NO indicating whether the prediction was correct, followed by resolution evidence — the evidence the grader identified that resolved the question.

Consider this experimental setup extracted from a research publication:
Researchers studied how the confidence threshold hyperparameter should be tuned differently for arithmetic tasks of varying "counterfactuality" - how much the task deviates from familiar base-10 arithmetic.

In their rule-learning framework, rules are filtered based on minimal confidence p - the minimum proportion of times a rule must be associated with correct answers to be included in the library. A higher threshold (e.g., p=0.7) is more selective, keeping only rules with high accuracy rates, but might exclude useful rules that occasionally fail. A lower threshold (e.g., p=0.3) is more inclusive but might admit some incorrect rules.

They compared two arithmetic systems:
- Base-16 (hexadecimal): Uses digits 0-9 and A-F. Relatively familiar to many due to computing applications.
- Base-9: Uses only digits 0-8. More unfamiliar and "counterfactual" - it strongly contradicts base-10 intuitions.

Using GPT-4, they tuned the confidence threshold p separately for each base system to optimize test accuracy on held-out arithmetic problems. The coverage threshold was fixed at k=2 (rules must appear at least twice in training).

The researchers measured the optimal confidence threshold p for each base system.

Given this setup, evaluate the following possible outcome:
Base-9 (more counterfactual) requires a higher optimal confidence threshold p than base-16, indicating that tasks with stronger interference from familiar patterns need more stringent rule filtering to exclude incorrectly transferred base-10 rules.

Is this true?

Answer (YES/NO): NO